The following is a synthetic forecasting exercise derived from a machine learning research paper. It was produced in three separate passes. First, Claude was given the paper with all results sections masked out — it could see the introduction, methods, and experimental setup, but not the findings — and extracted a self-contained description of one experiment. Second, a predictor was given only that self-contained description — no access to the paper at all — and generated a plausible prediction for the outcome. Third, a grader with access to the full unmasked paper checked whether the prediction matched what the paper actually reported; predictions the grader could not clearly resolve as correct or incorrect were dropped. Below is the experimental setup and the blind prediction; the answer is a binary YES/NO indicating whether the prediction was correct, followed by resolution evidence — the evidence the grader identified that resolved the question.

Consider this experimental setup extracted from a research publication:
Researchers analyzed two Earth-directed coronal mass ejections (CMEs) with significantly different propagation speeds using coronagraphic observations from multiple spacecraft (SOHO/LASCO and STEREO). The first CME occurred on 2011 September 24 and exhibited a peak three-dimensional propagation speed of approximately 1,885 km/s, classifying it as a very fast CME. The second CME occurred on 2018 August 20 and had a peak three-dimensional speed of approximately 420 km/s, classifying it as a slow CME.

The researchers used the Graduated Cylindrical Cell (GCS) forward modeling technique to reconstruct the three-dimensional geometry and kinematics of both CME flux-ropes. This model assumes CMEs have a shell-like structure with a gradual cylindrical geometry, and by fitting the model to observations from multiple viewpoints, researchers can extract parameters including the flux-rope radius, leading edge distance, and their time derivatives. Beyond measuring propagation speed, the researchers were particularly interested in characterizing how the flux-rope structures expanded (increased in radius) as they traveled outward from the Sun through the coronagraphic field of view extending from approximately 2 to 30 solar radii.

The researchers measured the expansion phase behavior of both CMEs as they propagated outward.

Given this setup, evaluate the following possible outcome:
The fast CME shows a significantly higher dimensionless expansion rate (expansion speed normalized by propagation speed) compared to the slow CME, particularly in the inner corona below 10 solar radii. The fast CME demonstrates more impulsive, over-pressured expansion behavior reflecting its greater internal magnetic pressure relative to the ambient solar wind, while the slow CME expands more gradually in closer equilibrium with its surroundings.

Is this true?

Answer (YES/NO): YES